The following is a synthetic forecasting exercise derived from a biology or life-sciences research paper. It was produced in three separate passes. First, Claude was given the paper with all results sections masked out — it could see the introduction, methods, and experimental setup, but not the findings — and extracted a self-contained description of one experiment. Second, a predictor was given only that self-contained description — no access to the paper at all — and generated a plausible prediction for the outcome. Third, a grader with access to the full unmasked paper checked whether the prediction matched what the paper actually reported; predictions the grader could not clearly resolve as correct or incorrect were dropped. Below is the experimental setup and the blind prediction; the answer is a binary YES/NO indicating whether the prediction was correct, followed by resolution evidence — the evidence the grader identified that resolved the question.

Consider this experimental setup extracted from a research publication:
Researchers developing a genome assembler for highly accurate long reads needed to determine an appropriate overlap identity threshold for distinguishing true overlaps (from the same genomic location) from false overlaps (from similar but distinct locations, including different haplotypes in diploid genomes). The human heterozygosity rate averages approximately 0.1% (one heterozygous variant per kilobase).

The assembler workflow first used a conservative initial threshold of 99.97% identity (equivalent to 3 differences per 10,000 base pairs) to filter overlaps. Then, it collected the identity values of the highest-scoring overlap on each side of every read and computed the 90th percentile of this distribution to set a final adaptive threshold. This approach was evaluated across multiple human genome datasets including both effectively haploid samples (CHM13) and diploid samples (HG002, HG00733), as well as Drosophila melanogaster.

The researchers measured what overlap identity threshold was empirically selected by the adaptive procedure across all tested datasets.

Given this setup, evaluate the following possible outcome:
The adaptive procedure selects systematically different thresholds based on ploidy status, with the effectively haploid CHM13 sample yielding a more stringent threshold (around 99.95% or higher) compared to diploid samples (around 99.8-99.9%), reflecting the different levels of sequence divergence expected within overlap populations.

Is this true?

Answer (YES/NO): NO